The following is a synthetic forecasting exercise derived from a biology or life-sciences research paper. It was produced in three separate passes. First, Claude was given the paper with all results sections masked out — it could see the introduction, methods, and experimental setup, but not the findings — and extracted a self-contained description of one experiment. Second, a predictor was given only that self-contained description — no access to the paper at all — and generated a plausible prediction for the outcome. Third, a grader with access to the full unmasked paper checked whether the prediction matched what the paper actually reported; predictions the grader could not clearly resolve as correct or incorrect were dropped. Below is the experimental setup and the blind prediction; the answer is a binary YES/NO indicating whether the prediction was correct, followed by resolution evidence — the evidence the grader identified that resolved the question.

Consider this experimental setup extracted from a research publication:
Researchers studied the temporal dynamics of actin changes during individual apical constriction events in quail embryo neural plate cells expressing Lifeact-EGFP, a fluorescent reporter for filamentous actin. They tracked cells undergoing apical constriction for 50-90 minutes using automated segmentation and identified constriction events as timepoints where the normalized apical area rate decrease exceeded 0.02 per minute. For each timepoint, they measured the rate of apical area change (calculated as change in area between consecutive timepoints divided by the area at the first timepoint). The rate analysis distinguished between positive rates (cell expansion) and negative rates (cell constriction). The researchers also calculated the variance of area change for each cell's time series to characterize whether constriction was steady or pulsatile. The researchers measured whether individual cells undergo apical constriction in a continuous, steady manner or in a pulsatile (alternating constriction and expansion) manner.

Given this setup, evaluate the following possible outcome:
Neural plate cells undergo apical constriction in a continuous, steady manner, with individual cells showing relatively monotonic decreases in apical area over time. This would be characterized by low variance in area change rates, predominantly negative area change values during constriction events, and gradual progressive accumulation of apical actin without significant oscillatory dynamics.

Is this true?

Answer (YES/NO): NO